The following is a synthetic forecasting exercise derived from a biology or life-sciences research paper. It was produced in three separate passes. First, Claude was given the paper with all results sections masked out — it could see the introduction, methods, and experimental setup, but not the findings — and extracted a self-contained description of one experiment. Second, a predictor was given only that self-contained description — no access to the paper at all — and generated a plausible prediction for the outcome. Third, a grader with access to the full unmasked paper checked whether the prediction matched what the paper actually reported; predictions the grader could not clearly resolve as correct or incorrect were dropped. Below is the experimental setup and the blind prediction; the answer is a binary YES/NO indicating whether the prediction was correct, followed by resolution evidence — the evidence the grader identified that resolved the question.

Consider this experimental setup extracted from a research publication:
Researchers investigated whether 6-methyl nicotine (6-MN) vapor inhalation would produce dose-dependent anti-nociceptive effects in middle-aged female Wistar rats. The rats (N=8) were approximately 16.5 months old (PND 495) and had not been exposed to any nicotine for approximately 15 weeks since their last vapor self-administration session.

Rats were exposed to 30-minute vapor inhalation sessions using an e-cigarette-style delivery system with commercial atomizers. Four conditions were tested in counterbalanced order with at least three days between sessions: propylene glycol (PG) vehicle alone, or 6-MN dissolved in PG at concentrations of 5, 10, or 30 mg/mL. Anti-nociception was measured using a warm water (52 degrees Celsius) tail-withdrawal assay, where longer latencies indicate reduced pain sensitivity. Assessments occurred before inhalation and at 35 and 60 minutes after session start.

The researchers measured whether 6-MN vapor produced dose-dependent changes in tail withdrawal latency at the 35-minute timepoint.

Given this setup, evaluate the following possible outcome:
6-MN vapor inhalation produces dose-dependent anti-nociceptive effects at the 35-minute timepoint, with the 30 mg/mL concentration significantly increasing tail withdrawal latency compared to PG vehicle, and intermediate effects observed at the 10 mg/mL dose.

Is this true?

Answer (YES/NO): NO